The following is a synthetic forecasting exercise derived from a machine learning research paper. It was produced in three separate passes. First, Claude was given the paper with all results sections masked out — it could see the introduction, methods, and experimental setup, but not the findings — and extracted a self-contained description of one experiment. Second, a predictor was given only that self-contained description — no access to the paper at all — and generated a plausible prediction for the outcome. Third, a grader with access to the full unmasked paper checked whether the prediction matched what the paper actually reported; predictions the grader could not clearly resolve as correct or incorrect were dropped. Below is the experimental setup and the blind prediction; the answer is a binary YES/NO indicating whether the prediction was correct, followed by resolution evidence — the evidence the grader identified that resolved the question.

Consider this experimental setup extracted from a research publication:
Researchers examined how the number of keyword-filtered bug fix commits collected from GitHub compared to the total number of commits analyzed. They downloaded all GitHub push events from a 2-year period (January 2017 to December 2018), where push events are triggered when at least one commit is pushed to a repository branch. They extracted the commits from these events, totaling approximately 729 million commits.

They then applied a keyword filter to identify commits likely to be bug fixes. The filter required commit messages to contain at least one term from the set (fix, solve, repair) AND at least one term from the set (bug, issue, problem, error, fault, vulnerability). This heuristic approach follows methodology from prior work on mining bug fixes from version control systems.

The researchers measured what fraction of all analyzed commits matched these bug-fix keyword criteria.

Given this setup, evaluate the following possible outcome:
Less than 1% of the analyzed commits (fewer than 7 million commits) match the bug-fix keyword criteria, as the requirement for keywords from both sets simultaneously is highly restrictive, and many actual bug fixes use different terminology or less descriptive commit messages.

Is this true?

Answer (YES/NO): NO